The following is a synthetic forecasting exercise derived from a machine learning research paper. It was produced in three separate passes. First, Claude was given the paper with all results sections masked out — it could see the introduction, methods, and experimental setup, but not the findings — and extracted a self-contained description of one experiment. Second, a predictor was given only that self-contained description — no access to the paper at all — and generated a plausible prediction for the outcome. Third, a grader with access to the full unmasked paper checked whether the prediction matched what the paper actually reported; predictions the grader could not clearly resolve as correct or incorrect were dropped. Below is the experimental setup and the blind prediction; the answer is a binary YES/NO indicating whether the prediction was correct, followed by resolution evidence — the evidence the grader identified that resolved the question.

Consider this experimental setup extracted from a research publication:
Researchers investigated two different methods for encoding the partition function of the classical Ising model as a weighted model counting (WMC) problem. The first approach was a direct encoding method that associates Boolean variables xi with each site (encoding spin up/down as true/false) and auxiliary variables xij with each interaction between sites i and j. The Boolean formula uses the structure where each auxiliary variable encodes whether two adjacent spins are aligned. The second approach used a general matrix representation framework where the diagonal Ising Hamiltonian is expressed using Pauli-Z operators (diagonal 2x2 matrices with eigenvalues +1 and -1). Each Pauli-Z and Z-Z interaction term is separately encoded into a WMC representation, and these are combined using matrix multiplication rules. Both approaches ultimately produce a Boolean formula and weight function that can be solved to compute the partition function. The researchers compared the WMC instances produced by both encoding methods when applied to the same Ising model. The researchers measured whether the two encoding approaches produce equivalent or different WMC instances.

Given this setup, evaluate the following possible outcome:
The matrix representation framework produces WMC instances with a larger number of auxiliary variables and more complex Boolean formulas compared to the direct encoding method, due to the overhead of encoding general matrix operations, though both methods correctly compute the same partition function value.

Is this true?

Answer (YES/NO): NO